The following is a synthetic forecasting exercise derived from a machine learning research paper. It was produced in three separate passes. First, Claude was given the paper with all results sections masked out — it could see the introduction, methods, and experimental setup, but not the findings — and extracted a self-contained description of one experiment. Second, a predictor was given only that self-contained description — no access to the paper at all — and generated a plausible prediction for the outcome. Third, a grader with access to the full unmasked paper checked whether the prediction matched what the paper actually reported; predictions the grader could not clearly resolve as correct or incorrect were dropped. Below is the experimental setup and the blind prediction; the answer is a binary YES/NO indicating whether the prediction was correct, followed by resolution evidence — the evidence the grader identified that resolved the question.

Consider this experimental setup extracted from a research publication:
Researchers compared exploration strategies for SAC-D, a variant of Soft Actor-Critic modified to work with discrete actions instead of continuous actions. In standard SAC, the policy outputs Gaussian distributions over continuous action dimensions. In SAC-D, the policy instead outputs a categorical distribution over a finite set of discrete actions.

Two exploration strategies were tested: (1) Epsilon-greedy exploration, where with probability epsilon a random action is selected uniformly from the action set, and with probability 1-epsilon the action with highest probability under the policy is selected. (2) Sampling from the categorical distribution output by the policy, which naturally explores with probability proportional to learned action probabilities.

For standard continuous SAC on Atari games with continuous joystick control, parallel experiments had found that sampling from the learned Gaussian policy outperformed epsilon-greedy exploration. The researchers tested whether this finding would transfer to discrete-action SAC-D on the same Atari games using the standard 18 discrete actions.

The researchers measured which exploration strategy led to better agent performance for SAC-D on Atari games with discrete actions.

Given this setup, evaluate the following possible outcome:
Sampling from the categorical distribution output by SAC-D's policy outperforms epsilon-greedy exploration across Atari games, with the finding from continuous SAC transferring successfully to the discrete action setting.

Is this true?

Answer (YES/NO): NO